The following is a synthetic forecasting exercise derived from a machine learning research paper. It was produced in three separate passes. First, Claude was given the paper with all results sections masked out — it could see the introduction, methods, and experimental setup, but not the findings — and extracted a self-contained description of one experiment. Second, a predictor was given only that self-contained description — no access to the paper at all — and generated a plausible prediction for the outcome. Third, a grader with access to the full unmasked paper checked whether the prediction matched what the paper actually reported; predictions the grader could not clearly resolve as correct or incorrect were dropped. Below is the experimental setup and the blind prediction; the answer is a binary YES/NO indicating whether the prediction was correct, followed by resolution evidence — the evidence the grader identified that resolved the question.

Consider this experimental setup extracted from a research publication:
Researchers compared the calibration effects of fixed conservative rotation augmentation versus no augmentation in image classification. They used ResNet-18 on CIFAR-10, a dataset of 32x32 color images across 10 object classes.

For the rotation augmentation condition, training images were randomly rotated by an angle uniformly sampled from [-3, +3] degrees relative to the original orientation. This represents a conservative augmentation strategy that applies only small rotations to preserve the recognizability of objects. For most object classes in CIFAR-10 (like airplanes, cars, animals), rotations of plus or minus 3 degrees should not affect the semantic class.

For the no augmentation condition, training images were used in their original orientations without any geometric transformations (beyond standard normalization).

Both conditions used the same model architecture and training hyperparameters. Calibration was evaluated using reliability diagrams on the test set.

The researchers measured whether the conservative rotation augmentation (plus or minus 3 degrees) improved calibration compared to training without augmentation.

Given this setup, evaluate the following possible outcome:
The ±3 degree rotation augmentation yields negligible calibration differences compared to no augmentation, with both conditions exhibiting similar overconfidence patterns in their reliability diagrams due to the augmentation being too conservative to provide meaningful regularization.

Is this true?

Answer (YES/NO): NO